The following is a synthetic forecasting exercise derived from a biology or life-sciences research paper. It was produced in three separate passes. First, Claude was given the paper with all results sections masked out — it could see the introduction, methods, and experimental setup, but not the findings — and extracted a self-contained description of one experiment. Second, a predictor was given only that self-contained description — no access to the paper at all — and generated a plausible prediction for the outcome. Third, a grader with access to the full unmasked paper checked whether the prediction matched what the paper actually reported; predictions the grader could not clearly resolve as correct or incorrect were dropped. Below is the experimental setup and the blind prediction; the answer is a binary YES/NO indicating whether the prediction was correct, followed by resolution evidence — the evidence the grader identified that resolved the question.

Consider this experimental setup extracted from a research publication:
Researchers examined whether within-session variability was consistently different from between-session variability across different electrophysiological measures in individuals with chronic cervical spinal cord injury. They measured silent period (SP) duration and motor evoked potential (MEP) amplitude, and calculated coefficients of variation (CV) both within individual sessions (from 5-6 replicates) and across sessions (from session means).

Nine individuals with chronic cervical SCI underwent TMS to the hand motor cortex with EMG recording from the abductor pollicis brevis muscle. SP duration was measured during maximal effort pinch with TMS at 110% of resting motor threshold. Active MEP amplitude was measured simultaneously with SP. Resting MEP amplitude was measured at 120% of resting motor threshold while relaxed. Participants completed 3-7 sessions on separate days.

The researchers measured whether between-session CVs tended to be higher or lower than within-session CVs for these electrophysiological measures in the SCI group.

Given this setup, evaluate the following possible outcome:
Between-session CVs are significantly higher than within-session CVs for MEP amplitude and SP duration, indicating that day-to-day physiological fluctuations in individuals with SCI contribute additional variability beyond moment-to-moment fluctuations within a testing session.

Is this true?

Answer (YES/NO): NO